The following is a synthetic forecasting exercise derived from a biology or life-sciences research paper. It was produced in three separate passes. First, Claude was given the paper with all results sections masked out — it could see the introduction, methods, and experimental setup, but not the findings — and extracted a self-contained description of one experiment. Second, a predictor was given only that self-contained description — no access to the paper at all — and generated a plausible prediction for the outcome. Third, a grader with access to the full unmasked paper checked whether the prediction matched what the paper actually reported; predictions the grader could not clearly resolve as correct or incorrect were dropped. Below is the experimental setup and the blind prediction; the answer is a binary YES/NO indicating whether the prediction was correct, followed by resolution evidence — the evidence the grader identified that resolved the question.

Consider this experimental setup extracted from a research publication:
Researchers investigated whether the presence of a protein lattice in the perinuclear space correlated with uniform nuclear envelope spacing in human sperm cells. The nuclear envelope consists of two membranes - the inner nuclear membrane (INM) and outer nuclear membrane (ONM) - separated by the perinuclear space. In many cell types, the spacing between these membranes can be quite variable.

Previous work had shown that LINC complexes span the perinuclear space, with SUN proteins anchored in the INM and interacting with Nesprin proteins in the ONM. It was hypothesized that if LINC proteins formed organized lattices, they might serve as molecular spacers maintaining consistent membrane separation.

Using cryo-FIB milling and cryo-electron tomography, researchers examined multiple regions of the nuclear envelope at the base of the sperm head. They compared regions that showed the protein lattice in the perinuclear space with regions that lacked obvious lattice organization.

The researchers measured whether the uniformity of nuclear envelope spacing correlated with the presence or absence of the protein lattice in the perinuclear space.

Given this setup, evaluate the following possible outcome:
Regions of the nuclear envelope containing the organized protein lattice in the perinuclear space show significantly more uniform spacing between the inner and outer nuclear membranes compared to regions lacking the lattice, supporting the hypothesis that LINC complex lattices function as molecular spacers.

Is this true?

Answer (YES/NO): YES